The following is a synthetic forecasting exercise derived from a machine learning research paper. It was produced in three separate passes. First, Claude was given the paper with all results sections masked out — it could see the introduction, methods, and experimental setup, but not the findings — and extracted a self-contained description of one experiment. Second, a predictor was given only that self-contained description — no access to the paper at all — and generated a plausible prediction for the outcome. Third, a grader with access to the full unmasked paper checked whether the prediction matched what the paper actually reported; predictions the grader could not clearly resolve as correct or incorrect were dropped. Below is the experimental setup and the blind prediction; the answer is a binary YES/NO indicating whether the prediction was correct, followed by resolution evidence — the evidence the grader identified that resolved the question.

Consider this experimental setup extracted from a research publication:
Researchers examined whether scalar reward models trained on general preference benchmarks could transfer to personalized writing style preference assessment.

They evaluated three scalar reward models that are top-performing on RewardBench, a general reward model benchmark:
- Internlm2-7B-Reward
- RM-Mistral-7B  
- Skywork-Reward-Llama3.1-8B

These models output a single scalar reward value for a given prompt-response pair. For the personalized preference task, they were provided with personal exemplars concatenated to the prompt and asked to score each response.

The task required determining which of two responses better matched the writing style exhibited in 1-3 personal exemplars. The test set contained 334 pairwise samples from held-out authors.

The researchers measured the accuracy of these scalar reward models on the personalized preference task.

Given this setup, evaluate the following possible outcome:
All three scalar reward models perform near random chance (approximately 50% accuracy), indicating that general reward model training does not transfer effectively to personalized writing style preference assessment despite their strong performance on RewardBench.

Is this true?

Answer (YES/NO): NO